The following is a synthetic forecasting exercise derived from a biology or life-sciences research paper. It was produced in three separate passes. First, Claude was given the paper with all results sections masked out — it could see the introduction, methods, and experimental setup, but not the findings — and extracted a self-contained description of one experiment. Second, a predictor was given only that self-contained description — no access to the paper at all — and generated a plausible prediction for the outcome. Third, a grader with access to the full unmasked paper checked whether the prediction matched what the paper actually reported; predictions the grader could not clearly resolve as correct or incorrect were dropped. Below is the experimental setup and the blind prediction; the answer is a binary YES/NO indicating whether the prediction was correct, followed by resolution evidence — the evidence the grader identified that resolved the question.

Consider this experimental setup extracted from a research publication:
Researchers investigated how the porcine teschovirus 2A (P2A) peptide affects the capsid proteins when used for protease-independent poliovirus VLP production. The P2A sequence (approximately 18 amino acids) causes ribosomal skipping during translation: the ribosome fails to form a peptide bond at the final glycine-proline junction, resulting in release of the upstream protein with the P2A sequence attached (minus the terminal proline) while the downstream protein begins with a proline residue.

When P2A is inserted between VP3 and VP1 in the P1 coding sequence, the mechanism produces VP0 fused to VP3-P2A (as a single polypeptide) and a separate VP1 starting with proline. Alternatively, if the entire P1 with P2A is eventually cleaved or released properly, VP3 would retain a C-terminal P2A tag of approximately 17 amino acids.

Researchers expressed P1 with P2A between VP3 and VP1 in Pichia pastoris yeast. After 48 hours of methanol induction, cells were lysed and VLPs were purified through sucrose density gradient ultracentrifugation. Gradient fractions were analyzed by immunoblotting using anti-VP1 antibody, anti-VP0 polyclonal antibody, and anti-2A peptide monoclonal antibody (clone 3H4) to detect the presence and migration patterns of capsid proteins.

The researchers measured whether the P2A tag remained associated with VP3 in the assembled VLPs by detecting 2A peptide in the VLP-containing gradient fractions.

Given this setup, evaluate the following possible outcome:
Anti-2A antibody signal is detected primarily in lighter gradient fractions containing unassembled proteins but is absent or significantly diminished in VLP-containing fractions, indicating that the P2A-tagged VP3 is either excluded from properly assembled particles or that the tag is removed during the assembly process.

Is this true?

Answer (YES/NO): NO